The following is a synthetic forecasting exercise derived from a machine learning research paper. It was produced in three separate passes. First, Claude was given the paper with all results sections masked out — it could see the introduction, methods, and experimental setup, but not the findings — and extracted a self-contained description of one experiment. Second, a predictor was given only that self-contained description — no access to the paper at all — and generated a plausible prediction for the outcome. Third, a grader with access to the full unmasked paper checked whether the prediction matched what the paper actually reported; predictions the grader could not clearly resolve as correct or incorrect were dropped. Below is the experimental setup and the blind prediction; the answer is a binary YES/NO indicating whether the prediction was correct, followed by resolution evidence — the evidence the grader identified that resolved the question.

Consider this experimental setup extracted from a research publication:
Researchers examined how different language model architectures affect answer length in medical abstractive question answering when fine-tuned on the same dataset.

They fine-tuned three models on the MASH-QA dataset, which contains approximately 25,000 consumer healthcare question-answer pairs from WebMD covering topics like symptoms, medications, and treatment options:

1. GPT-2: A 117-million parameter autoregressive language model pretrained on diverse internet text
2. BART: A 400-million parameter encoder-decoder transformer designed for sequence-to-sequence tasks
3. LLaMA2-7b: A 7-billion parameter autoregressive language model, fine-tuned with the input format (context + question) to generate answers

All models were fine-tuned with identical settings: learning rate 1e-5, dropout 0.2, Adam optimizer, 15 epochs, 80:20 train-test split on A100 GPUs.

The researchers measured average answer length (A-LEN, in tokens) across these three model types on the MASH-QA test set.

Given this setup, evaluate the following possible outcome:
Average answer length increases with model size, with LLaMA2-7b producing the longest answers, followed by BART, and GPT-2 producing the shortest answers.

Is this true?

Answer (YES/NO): YES